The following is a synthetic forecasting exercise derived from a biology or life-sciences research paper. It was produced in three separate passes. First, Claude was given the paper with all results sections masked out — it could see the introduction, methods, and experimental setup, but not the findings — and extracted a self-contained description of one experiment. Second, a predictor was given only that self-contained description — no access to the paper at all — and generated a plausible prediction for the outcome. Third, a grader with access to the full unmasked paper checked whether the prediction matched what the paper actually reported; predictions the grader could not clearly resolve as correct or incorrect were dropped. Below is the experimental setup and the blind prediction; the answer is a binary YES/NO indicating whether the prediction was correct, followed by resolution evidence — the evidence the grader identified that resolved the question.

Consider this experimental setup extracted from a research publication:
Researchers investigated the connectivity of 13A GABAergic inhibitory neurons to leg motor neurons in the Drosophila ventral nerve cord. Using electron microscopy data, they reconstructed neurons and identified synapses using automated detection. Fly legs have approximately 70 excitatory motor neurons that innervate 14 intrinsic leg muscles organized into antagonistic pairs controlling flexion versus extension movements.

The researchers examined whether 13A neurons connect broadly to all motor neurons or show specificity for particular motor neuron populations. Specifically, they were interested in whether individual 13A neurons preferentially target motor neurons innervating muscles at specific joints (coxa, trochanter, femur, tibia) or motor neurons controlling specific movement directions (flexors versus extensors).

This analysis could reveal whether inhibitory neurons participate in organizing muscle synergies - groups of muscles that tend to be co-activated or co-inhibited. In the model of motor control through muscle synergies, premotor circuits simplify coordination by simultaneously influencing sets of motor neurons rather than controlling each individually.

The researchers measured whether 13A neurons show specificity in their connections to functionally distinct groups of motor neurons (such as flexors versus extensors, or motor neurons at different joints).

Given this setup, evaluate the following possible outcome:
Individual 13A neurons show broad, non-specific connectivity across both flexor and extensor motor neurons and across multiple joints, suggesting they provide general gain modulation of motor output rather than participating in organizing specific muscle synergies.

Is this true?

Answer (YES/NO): NO